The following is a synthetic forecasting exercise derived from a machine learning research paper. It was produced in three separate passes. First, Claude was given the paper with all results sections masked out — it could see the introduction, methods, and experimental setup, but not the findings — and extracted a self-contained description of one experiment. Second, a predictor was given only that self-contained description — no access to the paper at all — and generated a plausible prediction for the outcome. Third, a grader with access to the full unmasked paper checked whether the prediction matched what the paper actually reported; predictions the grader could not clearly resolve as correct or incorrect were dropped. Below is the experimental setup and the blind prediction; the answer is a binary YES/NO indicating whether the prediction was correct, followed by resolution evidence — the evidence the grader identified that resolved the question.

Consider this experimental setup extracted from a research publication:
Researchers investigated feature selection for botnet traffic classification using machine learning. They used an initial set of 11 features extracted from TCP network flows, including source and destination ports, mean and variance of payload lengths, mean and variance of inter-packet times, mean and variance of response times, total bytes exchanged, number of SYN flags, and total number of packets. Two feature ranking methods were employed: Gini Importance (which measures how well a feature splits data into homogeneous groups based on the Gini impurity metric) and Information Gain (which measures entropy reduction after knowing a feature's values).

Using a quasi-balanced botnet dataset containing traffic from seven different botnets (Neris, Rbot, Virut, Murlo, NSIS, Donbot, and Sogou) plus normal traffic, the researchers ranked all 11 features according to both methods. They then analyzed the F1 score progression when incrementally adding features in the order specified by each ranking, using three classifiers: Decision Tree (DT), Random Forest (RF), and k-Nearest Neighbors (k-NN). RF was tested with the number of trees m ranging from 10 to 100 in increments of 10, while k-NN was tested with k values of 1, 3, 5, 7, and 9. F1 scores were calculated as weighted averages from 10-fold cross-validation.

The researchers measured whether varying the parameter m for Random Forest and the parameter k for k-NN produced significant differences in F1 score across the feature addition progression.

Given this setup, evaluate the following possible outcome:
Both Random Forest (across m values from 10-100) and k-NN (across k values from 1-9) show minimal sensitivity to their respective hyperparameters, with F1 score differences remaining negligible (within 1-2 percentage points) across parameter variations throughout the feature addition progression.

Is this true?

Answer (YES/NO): YES